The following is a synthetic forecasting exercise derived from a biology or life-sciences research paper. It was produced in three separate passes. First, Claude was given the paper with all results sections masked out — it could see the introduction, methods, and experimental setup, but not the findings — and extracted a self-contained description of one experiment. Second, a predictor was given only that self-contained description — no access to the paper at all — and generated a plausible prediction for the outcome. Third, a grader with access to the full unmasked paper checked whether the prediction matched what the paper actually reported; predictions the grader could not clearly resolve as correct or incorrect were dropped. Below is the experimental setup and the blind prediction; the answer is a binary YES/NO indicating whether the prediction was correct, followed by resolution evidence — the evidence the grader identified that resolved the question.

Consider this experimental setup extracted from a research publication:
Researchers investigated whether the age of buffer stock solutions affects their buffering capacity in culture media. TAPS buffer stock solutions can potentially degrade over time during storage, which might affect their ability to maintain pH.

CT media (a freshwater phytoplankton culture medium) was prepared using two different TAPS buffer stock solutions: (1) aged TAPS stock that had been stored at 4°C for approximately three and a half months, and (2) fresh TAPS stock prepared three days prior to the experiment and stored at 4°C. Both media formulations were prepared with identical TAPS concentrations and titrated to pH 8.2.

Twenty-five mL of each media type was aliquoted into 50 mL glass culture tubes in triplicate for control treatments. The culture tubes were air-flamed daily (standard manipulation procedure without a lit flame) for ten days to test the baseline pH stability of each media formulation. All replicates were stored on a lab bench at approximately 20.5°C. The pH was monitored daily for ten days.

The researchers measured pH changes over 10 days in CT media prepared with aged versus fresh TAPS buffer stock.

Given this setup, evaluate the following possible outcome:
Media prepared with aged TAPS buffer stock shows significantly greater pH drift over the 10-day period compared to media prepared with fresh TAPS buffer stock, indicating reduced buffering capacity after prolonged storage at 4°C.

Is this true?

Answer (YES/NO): NO